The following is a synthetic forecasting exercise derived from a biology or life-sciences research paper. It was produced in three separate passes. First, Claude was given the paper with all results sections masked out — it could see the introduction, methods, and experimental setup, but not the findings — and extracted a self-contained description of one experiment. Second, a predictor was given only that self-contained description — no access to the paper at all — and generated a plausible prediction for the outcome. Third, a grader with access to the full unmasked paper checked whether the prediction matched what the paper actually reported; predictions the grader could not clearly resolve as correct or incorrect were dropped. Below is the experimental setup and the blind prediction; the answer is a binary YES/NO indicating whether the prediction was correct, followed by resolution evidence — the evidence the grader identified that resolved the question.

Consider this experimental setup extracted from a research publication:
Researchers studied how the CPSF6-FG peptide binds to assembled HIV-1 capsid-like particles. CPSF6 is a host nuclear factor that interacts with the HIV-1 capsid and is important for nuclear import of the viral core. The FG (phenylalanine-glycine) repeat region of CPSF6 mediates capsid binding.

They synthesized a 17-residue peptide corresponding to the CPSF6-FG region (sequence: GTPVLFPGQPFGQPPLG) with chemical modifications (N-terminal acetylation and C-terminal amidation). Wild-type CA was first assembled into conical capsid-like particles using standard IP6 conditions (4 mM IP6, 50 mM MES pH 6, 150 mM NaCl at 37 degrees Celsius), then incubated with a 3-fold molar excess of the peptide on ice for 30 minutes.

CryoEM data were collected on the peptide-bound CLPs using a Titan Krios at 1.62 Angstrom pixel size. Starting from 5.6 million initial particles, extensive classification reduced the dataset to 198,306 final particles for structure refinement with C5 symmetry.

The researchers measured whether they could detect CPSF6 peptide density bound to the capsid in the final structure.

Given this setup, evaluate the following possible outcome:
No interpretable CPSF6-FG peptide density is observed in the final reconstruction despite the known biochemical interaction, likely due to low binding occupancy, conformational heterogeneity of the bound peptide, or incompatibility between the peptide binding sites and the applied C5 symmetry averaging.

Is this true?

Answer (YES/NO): NO